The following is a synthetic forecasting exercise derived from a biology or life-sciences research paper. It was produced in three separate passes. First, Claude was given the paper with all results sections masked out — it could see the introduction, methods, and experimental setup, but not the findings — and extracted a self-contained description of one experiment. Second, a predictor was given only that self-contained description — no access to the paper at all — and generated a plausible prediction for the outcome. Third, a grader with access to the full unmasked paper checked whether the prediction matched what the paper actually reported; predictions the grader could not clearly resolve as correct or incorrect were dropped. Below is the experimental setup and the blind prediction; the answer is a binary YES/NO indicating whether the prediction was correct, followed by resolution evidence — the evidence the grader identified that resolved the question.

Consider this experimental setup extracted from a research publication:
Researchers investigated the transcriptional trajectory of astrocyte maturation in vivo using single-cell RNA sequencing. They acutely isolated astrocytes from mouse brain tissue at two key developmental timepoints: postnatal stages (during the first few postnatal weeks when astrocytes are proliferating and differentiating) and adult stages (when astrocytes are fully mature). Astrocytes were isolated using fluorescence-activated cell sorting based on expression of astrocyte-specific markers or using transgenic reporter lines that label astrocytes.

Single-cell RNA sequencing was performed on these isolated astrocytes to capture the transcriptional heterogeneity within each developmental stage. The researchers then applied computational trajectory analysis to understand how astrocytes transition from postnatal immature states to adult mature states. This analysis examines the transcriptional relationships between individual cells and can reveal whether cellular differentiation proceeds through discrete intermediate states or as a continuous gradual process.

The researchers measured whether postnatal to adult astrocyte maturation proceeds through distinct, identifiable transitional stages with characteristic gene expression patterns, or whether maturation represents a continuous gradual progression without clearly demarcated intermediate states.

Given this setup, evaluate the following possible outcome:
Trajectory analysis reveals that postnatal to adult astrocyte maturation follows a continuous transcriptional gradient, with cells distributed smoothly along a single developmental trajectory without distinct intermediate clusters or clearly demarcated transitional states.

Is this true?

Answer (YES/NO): NO